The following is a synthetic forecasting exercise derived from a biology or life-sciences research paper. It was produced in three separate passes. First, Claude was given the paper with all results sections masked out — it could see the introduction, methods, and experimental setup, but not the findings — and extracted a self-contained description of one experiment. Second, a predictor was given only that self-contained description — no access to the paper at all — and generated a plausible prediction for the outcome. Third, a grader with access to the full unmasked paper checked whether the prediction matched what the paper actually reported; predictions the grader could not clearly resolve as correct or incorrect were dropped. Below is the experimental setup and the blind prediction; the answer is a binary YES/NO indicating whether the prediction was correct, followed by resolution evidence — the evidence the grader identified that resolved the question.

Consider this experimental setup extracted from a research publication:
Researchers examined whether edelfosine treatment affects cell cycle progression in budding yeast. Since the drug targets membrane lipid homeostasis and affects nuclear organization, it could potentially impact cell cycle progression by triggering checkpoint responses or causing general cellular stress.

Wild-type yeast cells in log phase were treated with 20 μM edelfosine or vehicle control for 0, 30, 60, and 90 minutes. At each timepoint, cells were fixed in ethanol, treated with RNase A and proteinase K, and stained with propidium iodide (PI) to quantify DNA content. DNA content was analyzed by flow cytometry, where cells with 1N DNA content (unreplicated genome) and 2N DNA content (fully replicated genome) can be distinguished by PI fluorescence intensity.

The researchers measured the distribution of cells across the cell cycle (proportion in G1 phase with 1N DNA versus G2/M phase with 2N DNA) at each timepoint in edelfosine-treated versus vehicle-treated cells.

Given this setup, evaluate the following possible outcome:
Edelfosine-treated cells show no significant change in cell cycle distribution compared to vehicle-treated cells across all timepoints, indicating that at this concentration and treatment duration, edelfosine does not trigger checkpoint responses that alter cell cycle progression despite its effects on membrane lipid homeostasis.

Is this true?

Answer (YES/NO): NO